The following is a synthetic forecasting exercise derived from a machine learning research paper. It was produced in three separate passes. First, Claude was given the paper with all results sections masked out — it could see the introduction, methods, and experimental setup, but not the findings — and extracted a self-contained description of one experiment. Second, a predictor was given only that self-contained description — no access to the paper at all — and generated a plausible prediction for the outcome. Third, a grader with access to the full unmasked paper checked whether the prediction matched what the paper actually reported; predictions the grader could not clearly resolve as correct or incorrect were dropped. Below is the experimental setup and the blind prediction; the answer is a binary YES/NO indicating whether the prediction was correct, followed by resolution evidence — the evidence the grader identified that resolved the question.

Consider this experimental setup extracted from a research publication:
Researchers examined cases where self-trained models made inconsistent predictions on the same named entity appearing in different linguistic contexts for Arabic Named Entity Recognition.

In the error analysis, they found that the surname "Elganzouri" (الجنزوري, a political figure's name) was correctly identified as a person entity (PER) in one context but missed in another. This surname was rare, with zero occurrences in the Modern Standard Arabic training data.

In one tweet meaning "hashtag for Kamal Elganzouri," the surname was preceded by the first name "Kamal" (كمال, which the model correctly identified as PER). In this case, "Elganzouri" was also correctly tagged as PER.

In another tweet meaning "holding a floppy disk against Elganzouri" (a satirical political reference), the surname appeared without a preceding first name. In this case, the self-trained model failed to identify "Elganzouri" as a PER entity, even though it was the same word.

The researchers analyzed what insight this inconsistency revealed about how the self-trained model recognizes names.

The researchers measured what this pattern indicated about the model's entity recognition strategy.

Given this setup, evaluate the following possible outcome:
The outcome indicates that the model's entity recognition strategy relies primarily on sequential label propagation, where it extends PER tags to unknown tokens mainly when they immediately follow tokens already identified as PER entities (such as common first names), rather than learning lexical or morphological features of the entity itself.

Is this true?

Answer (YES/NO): YES